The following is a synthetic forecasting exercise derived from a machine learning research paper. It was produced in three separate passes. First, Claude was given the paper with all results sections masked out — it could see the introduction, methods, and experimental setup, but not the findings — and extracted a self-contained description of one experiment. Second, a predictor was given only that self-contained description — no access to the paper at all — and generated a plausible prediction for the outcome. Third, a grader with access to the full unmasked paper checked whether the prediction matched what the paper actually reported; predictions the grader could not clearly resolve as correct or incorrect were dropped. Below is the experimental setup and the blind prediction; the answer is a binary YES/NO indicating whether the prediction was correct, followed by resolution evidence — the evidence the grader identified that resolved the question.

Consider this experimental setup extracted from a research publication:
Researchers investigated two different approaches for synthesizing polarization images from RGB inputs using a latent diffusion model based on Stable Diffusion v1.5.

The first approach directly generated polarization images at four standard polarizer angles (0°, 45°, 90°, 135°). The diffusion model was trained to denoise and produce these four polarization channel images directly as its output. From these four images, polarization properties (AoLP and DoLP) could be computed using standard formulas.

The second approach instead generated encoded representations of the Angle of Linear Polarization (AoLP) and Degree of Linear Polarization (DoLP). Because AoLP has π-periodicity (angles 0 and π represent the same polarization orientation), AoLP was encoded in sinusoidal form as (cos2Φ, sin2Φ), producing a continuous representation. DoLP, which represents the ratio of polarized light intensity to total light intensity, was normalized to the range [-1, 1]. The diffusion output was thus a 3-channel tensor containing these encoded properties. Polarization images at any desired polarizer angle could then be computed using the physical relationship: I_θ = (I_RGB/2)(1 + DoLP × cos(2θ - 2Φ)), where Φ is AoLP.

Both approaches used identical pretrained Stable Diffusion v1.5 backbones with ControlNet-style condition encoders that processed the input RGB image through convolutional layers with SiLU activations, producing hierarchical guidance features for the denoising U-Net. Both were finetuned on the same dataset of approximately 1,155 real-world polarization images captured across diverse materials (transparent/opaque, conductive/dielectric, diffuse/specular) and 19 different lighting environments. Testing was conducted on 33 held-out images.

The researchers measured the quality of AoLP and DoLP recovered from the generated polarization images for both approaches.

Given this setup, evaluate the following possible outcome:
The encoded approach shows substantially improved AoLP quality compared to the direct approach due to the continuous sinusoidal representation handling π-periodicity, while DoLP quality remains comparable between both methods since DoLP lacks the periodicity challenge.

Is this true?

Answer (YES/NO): NO